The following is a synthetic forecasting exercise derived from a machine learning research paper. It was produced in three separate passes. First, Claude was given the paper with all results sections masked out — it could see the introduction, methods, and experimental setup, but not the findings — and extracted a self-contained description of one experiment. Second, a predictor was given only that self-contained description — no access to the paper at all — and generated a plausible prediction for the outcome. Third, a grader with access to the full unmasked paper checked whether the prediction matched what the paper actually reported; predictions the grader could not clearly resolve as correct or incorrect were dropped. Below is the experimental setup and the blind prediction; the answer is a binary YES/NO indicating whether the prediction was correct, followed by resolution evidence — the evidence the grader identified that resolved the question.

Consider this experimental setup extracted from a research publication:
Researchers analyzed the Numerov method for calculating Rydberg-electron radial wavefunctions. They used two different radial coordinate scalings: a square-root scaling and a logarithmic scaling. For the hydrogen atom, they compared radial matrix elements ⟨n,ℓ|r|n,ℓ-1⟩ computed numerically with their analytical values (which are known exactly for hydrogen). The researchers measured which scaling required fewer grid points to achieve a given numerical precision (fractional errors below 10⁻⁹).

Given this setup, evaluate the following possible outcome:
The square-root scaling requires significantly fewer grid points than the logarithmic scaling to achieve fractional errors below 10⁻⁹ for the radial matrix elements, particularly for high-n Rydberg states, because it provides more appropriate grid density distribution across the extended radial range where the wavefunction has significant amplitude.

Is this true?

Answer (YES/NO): NO